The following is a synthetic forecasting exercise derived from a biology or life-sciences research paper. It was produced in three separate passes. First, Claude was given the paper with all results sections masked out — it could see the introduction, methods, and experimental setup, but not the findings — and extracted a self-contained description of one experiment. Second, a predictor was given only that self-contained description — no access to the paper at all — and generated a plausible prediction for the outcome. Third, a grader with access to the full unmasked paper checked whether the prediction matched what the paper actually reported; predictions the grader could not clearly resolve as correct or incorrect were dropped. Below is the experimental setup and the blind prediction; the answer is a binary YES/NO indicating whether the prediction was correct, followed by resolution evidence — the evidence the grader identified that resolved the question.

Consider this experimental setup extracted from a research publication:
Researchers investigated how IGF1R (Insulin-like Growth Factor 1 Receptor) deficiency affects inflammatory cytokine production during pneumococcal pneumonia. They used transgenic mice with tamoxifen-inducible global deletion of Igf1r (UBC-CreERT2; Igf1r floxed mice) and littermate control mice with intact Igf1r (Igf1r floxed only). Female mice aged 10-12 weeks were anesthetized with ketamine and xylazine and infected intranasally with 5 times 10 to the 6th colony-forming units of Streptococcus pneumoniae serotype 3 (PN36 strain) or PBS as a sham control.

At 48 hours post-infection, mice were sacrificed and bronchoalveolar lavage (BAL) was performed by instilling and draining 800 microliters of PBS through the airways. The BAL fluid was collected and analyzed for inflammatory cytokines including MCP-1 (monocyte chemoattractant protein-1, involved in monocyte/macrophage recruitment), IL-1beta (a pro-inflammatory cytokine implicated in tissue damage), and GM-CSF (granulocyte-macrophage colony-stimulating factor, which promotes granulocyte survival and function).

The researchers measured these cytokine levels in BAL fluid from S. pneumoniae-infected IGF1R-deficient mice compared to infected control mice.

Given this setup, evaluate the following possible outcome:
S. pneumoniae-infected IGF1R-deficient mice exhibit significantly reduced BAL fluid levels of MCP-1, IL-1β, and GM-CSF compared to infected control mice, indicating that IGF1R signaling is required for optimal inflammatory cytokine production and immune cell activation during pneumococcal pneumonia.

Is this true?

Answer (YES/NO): NO